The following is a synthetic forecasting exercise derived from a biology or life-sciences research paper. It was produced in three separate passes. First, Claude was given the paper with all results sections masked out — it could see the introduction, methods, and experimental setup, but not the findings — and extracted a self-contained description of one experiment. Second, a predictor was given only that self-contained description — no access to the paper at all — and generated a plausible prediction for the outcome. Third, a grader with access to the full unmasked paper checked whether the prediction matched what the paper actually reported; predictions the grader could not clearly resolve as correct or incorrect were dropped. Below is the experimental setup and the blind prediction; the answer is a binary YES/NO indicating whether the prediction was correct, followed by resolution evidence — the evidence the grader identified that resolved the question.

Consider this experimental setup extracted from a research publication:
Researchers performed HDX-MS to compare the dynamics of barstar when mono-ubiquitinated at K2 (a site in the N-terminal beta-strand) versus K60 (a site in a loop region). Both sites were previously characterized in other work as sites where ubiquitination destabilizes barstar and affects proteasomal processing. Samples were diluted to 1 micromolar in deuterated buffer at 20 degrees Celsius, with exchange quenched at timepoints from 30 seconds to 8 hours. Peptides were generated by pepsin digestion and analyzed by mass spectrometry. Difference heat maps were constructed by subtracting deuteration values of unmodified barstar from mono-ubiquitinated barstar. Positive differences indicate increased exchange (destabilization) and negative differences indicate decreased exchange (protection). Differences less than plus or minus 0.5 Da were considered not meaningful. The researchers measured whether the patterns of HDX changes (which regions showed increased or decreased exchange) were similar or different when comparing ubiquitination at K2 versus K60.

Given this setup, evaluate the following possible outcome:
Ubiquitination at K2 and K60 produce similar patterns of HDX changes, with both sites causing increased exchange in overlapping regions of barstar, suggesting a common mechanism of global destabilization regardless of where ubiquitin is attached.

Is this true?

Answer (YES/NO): NO